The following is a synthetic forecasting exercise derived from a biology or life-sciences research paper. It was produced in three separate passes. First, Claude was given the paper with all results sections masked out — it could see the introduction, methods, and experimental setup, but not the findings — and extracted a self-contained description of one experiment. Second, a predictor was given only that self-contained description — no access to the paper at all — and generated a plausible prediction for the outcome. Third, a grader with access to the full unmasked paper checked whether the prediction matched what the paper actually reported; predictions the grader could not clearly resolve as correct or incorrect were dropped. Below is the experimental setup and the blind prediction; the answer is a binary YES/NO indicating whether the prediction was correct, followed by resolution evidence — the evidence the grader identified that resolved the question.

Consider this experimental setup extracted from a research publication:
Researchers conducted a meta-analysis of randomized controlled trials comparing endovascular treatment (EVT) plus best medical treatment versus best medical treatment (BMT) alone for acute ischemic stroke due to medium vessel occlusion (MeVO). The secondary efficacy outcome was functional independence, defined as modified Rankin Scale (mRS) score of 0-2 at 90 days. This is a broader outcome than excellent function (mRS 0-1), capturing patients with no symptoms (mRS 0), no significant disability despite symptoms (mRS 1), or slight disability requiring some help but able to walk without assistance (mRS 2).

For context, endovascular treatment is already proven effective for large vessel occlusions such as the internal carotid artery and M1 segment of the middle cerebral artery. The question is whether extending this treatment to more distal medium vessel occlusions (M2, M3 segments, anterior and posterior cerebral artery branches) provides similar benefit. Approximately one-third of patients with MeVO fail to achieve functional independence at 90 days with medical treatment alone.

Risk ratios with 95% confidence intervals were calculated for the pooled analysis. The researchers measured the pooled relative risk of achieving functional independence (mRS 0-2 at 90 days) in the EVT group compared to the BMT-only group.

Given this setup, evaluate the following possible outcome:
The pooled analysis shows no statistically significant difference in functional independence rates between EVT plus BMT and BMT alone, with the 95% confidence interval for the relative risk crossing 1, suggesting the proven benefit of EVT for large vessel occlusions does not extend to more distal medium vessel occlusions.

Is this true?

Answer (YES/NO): YES